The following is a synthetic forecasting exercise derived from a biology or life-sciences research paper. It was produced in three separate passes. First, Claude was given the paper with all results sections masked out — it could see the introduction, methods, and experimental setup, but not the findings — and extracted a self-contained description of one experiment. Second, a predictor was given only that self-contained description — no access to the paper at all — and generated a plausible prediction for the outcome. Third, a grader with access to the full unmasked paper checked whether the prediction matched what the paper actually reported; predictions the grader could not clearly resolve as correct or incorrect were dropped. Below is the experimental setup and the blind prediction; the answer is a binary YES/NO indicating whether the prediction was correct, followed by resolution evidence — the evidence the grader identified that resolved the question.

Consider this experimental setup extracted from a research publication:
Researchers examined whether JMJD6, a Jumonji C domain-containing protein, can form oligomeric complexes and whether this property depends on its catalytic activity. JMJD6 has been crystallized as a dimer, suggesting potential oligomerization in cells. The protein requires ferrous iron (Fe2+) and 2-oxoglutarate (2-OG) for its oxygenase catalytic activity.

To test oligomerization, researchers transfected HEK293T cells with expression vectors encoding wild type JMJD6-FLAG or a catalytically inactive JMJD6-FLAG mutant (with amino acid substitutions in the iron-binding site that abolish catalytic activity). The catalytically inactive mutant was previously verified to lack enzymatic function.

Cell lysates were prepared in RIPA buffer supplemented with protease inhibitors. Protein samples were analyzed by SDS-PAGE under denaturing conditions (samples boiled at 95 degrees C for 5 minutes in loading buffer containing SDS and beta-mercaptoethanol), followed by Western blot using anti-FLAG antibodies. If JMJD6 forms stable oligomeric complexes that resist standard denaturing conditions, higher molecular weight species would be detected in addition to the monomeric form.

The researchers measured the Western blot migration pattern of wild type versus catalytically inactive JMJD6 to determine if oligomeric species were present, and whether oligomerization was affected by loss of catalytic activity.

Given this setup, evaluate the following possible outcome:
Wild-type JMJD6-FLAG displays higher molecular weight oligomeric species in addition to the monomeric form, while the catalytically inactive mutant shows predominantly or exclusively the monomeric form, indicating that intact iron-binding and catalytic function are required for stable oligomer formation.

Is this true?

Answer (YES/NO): NO